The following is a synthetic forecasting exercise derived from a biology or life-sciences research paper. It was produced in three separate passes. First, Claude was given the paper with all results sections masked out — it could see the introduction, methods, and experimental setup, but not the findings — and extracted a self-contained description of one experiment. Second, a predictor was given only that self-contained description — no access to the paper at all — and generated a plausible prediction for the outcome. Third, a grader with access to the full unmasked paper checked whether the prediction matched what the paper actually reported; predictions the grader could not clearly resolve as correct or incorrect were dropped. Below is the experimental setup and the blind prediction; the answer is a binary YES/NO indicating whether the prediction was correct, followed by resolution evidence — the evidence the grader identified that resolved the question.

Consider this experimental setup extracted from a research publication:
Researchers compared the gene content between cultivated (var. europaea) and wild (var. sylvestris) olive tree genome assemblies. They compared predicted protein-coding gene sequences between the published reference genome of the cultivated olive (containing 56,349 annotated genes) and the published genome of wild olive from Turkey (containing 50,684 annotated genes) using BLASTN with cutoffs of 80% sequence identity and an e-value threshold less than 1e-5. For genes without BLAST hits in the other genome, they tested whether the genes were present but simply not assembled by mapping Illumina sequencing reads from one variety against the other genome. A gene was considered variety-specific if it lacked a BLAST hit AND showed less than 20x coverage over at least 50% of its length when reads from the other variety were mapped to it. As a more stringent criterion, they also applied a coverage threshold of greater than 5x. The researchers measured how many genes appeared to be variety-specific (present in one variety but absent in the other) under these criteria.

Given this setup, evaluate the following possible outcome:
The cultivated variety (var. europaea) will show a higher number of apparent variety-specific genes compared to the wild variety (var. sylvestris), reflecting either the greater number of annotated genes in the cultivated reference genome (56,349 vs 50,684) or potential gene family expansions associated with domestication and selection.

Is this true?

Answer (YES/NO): YES